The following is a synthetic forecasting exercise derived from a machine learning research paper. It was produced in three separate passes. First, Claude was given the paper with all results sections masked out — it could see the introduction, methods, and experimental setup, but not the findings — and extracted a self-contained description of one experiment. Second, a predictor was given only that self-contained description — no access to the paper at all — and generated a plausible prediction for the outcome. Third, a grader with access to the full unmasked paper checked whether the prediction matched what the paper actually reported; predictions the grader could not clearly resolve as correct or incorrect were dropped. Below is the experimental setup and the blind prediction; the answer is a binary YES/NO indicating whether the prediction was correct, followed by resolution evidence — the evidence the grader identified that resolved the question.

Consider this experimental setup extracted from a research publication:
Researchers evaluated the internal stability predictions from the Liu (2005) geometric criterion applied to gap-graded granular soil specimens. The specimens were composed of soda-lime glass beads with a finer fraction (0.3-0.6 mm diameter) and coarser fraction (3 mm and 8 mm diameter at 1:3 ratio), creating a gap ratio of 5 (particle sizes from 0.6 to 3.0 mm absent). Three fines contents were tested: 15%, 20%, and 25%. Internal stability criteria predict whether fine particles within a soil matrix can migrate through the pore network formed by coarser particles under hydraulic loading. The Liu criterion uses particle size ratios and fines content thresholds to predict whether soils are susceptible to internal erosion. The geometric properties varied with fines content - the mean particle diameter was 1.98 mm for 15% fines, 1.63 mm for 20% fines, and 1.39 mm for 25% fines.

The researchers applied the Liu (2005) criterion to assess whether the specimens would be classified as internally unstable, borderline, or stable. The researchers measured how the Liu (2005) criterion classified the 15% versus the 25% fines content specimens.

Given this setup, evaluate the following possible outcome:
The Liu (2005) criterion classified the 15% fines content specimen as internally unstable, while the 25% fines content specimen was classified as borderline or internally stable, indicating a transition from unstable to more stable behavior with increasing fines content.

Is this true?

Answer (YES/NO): YES